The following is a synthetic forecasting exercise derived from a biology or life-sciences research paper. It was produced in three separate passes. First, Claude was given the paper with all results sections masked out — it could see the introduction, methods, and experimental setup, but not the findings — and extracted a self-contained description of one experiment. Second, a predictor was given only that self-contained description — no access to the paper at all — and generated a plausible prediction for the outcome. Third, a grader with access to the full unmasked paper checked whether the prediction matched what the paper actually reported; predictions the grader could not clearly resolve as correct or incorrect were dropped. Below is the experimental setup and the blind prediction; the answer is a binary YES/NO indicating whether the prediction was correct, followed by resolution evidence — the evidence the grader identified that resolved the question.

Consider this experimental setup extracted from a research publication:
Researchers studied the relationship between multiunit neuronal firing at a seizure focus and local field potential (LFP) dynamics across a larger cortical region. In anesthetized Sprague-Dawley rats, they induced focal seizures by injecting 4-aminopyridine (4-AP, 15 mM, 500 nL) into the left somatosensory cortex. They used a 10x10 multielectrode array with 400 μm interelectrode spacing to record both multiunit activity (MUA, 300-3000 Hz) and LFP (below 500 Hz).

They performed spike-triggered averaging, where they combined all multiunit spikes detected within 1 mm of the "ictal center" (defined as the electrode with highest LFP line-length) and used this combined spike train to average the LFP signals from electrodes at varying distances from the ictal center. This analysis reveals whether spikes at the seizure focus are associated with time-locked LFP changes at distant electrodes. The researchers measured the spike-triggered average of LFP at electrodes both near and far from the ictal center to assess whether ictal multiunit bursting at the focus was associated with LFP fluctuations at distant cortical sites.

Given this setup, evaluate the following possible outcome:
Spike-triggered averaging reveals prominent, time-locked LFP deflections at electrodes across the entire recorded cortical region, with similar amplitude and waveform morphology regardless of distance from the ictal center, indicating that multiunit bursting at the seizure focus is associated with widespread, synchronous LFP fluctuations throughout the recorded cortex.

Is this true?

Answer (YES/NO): NO